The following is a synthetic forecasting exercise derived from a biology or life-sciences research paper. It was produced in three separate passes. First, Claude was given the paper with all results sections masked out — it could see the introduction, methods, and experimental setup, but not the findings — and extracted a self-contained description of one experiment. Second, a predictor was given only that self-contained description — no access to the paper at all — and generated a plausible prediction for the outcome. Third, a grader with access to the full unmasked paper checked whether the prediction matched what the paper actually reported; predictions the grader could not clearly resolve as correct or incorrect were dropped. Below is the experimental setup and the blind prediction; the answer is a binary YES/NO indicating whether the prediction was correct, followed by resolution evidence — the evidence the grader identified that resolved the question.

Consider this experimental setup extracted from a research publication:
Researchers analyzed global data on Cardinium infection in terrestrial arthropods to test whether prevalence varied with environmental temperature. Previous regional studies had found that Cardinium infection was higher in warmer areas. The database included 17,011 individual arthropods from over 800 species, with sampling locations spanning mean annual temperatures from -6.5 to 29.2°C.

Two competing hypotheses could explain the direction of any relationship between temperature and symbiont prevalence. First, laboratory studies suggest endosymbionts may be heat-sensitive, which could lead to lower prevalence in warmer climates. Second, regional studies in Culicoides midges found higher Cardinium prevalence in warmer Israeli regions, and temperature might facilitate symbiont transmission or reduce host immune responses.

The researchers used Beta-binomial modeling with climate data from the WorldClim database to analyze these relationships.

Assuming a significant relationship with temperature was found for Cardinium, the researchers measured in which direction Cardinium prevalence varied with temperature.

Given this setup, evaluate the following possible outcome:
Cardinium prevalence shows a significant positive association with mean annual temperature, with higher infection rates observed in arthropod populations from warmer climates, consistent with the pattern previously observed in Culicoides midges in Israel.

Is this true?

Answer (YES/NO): YES